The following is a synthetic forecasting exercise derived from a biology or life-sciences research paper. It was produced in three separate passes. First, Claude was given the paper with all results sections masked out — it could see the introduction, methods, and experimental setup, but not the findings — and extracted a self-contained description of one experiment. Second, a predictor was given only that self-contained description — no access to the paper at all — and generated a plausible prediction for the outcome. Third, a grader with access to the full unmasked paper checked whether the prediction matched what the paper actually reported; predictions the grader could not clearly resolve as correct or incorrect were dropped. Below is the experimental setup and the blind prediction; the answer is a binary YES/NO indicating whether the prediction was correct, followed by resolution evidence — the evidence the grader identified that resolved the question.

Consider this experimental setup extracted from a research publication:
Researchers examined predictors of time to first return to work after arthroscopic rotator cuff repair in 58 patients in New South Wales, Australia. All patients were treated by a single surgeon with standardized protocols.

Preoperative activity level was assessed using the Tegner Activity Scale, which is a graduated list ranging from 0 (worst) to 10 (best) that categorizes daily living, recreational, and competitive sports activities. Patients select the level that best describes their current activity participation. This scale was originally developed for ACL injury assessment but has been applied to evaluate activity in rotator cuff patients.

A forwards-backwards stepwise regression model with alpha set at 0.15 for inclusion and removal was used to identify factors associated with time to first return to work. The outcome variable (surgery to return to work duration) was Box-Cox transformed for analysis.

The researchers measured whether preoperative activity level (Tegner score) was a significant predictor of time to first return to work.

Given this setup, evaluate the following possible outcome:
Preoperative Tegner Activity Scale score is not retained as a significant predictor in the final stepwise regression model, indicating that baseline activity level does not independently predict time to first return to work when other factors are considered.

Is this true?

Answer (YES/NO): NO